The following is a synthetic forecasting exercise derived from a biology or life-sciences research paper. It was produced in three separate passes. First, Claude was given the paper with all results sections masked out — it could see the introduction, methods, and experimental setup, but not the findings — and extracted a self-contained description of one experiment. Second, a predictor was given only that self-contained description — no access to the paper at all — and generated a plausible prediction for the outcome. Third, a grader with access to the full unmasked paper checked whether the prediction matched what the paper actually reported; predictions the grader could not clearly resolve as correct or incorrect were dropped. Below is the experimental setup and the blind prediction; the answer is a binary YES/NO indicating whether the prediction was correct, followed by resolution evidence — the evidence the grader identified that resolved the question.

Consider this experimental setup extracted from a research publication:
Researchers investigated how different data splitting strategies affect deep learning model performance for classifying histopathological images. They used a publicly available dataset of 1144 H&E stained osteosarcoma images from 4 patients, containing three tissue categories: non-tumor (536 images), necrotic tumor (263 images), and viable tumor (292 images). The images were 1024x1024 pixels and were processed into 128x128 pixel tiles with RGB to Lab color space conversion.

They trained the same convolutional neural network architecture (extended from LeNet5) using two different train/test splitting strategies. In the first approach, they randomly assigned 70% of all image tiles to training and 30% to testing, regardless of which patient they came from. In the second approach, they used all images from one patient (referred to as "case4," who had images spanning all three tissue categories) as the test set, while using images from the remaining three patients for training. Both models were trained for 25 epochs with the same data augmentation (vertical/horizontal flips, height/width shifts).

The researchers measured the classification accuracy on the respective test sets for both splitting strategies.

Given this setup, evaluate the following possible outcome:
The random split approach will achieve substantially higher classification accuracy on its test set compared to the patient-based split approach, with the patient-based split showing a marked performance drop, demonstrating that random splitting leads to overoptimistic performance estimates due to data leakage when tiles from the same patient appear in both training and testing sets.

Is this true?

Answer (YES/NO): YES